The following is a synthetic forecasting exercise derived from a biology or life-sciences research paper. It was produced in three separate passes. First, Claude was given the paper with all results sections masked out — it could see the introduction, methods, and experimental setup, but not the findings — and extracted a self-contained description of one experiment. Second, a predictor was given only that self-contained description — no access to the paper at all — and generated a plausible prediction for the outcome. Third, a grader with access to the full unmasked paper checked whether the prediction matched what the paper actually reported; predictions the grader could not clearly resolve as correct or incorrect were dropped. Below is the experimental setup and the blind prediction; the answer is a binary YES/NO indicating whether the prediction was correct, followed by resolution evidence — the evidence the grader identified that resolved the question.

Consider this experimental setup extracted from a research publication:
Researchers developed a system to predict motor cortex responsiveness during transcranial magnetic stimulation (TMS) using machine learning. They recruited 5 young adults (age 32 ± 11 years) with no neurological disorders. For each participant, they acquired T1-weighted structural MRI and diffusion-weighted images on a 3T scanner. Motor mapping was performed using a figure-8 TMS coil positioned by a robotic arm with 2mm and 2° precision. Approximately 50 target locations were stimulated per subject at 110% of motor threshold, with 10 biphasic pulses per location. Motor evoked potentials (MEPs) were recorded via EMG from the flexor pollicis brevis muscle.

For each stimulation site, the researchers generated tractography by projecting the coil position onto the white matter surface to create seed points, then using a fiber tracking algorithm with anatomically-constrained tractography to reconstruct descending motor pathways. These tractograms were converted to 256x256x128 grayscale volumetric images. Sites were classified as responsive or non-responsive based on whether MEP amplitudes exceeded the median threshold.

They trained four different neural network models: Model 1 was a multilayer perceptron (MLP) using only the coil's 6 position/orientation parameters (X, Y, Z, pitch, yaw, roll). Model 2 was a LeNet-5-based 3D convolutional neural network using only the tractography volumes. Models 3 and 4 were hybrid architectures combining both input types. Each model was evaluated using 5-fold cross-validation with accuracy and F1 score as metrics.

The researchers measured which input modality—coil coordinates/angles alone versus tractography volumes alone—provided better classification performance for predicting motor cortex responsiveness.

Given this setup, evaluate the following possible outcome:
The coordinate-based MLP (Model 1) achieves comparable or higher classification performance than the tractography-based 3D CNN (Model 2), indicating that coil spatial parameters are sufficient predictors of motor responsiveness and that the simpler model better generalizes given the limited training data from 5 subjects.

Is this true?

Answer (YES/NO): NO